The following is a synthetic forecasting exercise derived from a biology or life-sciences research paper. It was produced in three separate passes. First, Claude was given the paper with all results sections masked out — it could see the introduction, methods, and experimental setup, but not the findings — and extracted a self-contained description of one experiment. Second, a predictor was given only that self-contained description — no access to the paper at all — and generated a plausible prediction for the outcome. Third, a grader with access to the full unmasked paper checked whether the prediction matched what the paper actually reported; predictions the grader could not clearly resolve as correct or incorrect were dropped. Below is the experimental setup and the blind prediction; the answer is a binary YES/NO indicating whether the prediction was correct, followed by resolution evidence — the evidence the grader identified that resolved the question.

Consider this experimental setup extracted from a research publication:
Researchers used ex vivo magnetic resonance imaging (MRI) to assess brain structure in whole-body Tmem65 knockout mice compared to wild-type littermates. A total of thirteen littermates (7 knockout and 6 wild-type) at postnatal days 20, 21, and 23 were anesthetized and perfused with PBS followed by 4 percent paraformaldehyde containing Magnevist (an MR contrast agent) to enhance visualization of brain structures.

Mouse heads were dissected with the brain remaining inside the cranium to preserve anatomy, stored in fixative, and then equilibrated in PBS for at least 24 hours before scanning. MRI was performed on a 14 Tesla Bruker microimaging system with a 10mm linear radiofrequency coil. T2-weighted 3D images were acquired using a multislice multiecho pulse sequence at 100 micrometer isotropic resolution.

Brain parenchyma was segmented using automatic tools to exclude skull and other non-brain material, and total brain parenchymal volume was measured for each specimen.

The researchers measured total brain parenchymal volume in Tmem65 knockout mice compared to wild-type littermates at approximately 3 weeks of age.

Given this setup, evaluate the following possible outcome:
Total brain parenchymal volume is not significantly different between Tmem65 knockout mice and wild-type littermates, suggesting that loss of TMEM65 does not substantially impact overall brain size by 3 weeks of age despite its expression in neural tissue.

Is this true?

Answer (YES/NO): NO